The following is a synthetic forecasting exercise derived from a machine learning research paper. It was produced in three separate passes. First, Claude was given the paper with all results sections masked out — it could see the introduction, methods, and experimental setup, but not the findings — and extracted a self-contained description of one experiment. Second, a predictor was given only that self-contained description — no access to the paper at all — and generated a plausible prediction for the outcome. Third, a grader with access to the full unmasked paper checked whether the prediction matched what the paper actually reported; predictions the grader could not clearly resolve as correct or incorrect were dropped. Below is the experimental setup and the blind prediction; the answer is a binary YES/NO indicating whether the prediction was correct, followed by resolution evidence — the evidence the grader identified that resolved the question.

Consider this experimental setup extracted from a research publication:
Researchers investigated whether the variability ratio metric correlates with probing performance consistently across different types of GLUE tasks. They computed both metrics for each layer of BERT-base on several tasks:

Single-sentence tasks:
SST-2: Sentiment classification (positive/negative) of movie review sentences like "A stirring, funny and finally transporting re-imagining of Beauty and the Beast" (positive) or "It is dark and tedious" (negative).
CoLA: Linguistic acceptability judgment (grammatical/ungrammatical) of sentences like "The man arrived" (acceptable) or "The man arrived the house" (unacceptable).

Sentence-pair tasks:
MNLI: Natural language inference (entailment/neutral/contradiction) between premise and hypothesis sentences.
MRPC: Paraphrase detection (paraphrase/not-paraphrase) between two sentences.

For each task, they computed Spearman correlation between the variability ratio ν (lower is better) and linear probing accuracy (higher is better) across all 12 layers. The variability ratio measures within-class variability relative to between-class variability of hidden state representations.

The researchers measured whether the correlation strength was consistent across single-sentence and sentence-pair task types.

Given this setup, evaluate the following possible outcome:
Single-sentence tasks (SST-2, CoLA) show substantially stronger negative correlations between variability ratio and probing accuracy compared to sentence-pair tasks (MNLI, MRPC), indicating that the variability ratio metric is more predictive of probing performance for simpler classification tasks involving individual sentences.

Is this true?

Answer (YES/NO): NO